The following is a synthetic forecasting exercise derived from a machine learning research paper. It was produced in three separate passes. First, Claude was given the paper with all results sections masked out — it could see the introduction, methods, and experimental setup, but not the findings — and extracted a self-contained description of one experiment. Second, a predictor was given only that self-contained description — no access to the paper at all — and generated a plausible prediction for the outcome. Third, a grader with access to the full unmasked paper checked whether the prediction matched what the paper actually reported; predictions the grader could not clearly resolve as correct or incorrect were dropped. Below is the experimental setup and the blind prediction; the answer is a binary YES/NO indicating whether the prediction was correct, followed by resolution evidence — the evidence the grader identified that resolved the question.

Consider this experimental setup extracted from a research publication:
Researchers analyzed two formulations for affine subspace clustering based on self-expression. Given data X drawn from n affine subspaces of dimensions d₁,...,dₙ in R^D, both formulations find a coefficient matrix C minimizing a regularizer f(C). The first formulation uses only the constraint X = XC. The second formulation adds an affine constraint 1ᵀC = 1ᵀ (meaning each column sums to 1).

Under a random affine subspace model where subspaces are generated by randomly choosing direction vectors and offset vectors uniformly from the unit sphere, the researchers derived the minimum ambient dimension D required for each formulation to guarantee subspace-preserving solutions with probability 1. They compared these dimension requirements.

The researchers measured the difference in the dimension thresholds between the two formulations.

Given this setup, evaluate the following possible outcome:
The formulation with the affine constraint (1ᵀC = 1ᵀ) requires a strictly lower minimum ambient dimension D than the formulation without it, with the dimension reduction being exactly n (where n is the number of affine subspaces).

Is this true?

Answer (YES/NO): NO